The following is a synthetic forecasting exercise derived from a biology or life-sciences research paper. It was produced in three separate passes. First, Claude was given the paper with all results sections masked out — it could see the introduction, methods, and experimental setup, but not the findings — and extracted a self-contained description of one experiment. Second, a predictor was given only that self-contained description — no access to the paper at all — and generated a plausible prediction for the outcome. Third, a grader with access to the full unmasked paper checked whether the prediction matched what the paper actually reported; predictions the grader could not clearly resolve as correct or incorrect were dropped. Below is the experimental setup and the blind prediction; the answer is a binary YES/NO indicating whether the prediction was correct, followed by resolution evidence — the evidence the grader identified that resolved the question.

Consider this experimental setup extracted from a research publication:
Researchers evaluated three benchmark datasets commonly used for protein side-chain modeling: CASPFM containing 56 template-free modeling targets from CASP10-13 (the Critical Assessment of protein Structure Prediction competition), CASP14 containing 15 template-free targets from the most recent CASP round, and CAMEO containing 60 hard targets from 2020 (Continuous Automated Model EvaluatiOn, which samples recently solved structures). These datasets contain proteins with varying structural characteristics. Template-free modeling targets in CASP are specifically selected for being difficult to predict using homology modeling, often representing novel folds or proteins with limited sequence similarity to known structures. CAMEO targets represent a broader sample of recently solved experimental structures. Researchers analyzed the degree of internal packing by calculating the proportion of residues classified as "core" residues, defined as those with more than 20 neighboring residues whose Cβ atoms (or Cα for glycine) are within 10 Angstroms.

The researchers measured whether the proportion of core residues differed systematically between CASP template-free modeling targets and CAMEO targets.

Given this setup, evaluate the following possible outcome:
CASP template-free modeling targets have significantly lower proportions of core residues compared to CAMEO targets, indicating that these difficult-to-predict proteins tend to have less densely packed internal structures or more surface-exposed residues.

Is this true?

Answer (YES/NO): YES